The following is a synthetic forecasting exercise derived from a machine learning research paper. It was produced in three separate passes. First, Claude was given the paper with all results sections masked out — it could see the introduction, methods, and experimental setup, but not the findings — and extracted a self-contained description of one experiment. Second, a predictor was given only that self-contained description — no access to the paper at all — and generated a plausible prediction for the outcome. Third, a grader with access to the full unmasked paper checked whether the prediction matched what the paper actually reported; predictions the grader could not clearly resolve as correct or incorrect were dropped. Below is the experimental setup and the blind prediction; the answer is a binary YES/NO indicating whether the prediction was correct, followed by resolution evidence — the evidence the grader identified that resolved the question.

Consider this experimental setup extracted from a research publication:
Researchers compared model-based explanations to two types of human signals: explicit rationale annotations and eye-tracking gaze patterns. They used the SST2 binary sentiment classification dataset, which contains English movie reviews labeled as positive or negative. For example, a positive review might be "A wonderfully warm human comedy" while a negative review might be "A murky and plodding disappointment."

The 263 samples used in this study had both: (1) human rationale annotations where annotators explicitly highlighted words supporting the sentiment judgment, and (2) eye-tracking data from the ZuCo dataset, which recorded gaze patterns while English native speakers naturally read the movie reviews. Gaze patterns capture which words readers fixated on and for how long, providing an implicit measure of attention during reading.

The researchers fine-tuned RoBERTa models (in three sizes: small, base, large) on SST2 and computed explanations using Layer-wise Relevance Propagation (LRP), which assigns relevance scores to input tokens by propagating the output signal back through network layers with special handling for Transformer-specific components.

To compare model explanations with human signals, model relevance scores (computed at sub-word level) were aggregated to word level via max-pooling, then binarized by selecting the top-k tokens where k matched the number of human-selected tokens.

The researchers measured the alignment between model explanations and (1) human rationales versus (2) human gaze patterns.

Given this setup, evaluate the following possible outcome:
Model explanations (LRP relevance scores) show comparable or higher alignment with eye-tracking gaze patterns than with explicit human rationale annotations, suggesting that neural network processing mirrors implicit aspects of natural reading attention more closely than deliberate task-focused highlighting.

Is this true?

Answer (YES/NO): NO